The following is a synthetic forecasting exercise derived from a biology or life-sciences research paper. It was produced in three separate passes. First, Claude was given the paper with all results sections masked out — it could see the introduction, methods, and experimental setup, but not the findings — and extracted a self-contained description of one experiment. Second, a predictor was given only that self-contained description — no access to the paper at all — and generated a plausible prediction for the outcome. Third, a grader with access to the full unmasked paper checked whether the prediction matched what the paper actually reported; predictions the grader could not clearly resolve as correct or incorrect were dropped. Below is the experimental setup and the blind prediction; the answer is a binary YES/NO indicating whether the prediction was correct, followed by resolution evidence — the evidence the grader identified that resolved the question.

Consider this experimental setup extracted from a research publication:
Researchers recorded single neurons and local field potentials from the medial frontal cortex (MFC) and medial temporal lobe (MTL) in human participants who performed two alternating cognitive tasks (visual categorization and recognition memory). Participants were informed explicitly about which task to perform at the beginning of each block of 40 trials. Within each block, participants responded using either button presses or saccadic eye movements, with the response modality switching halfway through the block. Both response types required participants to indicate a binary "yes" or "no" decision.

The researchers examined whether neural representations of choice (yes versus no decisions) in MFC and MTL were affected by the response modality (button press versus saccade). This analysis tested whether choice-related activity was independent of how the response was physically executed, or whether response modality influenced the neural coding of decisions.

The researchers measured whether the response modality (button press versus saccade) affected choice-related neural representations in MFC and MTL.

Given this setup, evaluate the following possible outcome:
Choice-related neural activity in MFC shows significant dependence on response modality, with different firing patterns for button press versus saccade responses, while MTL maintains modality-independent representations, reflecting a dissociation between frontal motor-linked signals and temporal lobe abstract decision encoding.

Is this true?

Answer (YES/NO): NO